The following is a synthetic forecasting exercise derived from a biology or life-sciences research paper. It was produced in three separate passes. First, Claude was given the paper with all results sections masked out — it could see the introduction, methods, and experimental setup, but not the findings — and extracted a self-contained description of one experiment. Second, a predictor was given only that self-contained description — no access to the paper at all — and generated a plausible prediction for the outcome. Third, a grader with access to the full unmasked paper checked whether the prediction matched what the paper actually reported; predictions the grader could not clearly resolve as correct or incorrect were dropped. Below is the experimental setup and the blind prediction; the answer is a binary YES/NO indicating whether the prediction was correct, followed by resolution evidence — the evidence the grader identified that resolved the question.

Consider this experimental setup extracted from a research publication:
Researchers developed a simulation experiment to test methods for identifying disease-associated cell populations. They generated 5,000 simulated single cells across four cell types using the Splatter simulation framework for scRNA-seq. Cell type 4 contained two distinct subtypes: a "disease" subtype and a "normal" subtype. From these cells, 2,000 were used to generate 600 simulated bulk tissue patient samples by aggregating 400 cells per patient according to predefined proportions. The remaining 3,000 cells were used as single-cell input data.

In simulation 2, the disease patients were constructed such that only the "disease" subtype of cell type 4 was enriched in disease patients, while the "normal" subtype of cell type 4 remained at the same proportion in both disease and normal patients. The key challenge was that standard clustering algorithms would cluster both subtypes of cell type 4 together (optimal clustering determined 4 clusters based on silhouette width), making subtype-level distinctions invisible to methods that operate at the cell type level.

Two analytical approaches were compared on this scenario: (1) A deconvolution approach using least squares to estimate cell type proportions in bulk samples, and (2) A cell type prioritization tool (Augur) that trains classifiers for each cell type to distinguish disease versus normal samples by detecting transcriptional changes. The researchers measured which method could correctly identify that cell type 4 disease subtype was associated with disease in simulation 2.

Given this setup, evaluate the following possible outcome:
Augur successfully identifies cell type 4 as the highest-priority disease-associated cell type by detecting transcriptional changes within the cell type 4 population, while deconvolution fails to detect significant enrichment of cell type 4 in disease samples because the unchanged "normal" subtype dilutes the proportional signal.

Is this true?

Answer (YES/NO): YES